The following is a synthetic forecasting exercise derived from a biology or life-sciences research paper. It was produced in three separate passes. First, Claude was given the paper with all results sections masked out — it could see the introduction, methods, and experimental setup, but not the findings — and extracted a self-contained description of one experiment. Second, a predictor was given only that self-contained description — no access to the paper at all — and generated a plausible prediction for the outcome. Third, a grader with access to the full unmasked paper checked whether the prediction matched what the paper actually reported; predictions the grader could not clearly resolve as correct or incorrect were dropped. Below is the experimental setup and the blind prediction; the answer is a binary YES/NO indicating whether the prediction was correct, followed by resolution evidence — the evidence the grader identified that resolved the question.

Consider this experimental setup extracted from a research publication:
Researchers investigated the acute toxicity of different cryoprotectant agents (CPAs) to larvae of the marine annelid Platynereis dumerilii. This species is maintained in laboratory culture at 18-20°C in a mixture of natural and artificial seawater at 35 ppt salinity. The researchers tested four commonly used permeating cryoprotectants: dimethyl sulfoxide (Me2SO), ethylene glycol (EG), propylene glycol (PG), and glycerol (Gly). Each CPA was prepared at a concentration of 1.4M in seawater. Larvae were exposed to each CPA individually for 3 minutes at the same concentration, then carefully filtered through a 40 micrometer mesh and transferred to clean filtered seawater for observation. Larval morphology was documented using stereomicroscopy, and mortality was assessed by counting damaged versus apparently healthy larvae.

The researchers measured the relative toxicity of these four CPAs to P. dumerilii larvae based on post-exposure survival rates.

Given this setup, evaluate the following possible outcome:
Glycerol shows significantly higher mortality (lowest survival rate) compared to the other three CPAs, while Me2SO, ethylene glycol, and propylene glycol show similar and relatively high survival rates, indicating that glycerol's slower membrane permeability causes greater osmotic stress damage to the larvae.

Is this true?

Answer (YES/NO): NO